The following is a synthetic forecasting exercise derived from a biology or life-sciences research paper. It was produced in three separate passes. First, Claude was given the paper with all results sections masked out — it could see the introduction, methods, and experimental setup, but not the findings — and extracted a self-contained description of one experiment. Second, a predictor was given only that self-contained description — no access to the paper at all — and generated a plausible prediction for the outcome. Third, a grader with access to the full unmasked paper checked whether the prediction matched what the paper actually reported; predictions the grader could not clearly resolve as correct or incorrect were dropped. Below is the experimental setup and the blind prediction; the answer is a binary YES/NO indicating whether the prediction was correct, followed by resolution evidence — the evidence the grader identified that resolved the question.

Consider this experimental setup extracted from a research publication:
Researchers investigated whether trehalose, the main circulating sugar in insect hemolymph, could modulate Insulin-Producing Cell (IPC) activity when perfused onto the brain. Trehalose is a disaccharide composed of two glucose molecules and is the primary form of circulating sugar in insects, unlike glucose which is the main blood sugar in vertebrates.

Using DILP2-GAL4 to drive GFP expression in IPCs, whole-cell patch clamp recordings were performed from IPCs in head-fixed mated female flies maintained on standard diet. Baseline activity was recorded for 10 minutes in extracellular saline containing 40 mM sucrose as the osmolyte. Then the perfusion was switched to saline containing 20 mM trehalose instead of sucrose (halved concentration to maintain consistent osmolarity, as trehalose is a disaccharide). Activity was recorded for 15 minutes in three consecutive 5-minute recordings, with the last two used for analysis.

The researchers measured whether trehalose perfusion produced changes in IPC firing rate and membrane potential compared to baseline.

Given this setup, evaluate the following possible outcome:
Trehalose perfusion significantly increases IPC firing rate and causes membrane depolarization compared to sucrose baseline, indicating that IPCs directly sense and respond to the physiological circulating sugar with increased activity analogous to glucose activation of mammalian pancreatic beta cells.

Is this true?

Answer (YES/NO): NO